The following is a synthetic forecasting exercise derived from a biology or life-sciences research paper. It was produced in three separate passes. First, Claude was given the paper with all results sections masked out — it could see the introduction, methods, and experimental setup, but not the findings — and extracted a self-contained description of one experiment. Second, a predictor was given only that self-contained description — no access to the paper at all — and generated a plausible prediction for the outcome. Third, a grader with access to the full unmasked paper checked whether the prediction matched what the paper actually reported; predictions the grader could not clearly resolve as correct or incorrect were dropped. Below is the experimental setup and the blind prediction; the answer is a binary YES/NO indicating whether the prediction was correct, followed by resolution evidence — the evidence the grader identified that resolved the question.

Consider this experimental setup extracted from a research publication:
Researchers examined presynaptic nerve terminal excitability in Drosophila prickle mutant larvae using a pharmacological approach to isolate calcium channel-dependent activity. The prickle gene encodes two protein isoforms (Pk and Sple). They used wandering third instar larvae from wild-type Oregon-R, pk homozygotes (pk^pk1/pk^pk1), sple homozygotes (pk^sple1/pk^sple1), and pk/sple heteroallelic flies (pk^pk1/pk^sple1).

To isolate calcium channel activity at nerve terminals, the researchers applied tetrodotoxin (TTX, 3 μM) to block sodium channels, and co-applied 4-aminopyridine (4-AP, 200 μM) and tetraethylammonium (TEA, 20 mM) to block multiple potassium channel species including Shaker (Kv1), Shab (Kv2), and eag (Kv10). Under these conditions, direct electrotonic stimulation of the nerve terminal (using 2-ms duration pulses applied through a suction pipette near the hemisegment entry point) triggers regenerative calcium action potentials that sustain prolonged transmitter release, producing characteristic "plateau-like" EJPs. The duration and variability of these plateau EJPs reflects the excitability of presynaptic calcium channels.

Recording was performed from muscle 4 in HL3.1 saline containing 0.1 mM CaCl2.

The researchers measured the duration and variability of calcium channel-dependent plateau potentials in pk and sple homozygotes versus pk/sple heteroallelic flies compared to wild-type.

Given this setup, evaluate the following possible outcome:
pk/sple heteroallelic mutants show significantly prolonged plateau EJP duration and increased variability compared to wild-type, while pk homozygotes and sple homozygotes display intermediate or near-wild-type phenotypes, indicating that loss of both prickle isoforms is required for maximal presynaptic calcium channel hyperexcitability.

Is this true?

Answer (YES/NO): NO